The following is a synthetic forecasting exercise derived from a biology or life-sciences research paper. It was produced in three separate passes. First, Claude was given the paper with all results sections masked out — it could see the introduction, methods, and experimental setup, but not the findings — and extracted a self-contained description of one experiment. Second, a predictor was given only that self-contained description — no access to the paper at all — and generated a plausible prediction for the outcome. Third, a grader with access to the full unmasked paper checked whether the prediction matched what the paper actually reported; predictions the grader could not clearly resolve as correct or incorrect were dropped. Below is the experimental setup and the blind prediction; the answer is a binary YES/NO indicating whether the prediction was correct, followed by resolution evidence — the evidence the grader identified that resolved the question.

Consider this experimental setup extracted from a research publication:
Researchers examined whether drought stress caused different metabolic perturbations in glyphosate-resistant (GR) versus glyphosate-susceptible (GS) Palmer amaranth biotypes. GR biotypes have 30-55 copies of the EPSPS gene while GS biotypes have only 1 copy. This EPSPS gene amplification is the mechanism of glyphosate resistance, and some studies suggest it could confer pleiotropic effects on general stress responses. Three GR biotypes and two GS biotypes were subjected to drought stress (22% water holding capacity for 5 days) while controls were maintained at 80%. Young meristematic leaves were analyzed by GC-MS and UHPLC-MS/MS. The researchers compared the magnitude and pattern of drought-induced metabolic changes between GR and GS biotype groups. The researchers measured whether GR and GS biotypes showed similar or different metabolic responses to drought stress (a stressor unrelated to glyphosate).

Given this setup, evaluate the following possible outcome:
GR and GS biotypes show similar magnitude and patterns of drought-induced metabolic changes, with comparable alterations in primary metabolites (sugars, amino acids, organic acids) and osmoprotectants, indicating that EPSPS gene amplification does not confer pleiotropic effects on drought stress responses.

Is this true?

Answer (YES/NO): NO